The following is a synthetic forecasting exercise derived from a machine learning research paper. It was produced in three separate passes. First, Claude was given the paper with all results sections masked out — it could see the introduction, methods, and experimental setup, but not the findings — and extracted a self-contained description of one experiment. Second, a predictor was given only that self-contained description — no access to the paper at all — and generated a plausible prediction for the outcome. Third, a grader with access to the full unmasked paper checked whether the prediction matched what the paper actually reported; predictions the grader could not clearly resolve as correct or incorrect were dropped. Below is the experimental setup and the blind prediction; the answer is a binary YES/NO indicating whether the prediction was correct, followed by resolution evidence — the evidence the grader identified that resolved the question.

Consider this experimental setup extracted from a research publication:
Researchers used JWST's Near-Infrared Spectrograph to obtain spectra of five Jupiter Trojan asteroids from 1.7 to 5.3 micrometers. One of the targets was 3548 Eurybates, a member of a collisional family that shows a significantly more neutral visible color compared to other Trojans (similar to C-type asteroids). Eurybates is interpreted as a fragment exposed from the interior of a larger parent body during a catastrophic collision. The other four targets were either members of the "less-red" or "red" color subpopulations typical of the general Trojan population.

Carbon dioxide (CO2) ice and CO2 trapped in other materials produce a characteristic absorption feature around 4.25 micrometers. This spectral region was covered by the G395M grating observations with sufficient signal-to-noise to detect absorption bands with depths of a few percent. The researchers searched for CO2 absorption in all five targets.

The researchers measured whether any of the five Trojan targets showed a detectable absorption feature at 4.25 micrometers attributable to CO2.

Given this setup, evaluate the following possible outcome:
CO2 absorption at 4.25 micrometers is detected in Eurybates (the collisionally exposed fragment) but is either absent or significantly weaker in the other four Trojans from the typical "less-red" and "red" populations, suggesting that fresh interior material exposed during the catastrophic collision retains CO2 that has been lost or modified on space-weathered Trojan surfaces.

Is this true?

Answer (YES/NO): YES